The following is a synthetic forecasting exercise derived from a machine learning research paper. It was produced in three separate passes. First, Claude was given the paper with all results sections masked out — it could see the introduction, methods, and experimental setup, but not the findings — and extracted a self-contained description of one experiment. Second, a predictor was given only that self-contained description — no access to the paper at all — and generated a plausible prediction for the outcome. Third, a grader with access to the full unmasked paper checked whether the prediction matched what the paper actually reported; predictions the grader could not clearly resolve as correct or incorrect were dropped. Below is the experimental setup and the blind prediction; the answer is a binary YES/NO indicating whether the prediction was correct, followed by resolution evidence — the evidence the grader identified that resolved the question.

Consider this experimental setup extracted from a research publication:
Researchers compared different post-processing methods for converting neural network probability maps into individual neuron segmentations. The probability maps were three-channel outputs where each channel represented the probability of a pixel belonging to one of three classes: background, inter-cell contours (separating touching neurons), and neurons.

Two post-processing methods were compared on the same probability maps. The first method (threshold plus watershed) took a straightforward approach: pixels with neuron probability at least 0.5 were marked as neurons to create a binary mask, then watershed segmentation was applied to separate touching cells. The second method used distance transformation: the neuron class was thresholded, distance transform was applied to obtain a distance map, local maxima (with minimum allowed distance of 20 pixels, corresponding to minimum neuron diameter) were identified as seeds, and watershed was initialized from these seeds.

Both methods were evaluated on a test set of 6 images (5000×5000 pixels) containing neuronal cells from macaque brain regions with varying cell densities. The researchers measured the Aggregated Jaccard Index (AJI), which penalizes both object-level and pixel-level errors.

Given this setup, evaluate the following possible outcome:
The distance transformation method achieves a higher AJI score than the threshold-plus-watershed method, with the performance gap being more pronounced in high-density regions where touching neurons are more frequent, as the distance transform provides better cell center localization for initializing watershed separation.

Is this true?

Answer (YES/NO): YES